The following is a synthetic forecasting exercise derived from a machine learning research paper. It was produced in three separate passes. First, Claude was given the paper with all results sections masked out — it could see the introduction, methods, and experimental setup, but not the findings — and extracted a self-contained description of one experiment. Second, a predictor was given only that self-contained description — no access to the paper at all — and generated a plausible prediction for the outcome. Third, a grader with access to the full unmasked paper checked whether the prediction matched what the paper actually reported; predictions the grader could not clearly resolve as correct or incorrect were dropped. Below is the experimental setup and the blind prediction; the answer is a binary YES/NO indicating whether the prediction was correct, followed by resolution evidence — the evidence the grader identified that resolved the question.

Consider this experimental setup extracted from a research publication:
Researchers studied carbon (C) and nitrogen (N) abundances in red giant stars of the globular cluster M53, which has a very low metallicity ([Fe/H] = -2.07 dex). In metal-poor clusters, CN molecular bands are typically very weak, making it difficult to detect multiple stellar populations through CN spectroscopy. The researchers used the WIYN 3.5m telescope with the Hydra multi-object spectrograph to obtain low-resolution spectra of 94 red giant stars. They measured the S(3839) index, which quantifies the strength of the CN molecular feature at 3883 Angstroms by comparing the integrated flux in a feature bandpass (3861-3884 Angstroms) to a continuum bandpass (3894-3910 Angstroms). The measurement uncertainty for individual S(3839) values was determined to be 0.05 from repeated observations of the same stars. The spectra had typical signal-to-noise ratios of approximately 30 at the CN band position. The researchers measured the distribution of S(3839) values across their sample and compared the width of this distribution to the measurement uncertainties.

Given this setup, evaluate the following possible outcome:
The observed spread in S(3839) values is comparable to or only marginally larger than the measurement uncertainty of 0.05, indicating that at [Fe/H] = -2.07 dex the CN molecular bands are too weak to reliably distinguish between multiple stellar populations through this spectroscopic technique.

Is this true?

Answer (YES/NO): NO